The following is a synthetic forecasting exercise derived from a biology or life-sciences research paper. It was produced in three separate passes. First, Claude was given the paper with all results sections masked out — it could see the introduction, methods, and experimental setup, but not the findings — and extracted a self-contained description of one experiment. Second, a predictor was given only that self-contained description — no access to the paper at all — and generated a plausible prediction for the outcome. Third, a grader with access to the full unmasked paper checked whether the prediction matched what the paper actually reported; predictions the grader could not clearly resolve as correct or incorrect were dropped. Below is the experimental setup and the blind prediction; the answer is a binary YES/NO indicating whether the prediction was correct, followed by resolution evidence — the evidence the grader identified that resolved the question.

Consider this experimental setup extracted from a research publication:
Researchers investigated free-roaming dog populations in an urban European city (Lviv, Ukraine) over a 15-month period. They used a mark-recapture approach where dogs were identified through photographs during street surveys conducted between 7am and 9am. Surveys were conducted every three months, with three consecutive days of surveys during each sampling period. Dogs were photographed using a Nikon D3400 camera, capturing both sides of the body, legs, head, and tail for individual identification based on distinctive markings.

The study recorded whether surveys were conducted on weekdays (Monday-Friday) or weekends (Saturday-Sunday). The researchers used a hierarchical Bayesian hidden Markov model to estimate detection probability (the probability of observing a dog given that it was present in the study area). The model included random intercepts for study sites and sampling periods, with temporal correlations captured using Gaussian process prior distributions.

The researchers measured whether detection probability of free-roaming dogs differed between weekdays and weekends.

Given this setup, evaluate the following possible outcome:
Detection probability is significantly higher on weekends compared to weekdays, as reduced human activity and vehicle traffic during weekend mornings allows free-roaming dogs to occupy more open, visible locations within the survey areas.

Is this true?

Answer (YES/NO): YES